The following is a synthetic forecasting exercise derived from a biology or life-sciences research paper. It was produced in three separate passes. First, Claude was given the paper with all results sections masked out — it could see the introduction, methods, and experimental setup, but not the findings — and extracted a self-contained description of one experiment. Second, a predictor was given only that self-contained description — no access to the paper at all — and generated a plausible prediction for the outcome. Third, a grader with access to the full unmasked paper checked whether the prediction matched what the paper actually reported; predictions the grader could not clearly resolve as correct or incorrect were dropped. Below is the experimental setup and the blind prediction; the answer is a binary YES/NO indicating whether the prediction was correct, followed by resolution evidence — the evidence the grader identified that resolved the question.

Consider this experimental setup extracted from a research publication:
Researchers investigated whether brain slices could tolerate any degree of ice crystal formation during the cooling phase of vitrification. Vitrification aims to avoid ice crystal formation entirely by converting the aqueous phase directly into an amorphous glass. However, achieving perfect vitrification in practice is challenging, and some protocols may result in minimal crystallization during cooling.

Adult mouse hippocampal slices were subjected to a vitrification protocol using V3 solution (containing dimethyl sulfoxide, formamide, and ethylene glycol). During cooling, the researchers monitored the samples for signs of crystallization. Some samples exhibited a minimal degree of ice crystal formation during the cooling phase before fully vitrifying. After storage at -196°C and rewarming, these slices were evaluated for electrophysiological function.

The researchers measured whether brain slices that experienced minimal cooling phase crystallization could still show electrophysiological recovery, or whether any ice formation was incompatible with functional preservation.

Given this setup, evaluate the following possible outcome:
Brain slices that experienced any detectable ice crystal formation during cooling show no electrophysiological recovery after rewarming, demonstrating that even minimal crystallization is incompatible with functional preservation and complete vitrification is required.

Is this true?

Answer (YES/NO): NO